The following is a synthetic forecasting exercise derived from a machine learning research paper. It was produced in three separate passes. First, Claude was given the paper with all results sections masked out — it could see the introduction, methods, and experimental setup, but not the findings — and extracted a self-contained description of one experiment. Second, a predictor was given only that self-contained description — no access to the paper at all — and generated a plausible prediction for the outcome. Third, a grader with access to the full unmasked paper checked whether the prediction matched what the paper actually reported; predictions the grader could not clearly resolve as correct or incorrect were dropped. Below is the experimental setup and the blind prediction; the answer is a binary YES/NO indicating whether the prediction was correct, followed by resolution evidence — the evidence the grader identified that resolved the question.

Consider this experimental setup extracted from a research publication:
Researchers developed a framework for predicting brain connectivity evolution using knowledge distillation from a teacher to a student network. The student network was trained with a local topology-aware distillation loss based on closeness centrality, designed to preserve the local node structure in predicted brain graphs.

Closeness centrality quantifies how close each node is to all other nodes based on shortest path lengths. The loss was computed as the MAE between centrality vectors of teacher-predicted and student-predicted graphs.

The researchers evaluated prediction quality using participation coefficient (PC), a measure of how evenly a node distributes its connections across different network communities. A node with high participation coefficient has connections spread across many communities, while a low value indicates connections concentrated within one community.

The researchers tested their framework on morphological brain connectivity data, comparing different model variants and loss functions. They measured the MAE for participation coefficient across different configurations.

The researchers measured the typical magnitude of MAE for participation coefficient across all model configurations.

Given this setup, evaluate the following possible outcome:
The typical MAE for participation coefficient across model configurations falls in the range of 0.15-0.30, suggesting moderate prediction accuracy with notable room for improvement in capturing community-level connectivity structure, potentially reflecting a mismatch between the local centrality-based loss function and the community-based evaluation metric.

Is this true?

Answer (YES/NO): NO